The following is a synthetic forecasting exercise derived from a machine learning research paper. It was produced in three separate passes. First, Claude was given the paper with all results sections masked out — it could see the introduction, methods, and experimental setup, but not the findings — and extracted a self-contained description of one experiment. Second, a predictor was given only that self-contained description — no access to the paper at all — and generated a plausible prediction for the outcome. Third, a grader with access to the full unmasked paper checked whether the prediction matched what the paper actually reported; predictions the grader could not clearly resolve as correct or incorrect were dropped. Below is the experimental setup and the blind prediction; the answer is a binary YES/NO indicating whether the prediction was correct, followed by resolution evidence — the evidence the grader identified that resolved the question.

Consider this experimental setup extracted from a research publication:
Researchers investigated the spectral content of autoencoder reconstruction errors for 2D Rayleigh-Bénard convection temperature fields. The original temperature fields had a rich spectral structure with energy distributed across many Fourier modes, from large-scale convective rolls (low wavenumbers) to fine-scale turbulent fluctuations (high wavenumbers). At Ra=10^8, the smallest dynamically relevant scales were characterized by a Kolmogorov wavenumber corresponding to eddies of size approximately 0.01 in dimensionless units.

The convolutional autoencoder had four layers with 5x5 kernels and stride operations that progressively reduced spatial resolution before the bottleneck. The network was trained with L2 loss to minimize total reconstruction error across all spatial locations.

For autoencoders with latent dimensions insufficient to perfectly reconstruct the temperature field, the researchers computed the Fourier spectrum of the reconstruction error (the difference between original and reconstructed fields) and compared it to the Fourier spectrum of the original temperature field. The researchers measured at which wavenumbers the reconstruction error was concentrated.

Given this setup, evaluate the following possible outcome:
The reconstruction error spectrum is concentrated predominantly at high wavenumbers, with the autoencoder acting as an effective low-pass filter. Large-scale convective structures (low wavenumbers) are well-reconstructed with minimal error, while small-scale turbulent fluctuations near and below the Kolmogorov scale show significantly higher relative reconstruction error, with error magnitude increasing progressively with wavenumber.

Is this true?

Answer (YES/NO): YES